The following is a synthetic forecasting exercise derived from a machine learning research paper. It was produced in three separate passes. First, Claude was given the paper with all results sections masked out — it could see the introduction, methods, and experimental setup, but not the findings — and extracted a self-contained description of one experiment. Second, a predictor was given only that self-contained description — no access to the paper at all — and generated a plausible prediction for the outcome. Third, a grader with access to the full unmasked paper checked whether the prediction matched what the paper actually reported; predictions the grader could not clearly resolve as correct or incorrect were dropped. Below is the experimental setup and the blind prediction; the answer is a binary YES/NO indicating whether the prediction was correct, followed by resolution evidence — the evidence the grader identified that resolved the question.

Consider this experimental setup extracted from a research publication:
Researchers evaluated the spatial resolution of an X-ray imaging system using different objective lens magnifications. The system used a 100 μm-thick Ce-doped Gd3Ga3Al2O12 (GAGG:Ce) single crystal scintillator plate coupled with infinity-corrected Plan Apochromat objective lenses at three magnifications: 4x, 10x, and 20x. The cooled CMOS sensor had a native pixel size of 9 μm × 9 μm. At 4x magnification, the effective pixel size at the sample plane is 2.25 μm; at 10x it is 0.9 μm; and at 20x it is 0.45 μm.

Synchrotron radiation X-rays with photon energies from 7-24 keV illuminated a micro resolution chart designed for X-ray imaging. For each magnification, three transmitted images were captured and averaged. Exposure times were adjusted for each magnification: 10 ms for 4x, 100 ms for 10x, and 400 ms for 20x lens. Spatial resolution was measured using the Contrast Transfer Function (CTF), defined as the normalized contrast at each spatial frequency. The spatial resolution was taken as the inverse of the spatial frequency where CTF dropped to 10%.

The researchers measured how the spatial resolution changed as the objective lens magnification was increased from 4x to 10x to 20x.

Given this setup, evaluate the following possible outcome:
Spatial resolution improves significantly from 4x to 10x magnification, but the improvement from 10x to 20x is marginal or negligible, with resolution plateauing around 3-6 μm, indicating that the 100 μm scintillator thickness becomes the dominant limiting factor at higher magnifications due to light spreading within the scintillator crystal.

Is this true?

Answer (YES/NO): NO